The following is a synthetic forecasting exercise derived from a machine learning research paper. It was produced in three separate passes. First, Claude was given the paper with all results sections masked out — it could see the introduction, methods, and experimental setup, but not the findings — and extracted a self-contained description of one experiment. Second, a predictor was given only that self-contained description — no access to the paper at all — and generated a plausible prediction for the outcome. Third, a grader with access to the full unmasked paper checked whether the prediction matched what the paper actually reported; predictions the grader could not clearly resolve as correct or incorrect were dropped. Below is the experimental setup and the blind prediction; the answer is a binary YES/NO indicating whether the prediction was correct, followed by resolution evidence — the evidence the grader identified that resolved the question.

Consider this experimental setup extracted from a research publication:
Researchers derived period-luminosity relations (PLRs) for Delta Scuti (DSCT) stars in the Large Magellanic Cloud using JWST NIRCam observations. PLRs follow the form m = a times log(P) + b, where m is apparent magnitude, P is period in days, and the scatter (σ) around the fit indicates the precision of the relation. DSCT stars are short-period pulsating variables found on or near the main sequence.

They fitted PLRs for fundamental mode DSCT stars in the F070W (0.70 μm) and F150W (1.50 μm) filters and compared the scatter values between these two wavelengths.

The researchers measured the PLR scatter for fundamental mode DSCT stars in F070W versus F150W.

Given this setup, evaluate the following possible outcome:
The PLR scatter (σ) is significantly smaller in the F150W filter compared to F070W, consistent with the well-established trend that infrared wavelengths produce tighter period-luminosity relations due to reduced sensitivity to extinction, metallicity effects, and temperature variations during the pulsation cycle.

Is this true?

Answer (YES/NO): YES